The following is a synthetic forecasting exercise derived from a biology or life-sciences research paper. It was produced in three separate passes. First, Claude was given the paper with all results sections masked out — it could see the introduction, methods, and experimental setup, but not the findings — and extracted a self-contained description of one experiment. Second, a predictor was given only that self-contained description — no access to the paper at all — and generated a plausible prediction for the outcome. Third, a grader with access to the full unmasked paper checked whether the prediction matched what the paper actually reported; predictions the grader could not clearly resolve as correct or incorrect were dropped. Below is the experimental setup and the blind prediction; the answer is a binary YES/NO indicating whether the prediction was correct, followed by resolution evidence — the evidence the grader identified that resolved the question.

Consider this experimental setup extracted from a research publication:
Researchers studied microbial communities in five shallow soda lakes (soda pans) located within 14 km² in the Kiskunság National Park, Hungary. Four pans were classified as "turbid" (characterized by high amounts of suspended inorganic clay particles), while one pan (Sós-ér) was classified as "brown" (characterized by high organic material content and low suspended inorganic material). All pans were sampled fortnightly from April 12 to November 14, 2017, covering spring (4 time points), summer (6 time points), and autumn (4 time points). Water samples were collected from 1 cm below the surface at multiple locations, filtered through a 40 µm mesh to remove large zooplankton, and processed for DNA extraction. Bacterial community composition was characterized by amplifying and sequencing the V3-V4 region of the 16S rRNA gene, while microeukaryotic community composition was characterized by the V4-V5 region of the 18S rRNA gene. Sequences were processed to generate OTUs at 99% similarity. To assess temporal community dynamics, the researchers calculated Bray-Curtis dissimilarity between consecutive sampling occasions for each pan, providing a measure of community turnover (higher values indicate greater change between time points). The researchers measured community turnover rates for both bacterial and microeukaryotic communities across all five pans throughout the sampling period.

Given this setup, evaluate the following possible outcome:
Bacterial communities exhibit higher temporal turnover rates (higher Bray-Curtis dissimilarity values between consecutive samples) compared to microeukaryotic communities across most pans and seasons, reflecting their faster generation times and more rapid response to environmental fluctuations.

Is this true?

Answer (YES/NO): NO